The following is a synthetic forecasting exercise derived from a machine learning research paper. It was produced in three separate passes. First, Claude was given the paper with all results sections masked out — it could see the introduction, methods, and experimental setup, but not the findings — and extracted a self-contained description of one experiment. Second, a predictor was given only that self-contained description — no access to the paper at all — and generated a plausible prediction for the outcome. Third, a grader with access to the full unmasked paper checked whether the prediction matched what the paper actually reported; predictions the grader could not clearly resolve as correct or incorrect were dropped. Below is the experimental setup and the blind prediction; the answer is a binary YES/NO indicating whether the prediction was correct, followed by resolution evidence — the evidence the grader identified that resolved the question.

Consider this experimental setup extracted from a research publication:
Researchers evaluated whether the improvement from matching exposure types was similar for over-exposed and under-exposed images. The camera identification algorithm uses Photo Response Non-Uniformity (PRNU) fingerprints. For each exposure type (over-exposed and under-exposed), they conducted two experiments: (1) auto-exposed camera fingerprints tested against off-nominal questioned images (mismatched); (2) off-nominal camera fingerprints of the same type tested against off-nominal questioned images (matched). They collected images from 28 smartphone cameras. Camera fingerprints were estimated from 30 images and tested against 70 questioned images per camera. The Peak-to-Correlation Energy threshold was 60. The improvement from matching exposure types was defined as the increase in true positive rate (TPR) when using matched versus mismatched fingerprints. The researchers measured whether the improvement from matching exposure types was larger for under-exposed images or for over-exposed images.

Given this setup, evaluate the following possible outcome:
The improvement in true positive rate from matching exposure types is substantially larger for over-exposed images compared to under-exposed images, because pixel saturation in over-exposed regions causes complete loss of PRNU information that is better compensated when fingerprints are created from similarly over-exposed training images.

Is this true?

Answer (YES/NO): NO